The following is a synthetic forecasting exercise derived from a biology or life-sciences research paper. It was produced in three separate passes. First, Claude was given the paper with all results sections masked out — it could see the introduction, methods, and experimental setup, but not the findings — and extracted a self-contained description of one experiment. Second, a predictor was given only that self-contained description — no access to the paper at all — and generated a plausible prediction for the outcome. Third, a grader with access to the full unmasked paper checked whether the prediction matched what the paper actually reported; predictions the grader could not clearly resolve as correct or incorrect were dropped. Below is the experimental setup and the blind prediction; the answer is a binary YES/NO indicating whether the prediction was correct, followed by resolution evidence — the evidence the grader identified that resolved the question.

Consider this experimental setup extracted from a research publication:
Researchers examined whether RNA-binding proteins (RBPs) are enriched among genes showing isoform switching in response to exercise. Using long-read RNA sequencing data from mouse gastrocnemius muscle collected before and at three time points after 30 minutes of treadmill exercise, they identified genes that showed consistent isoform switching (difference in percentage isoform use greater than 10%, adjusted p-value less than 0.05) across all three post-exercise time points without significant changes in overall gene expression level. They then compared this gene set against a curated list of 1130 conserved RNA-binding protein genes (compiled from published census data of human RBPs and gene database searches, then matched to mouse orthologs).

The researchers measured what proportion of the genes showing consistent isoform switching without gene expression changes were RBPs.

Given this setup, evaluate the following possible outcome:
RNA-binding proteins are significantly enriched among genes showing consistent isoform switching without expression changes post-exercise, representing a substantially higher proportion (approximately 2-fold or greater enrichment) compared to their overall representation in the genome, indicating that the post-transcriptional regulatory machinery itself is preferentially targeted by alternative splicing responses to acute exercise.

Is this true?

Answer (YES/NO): YES